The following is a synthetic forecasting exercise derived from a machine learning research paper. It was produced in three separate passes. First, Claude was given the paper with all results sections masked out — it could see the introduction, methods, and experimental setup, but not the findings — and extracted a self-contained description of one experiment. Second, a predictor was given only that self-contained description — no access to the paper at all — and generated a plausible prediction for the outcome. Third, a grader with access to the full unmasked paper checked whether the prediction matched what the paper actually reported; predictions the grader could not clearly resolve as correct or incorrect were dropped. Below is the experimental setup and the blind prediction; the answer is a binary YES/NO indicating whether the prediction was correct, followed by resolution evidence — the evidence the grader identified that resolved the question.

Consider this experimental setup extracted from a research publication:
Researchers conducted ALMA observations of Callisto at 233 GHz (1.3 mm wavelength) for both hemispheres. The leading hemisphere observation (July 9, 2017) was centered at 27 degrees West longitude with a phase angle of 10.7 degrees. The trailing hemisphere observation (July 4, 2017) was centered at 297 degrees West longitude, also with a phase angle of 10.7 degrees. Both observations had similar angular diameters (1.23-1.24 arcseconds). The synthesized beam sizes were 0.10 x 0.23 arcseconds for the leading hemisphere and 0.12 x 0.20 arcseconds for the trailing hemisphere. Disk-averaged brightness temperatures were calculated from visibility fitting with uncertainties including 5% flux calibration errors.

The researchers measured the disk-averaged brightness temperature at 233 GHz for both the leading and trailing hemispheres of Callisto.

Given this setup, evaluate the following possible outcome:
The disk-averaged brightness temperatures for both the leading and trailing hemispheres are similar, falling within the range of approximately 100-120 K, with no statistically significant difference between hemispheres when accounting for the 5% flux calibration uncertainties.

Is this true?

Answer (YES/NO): YES